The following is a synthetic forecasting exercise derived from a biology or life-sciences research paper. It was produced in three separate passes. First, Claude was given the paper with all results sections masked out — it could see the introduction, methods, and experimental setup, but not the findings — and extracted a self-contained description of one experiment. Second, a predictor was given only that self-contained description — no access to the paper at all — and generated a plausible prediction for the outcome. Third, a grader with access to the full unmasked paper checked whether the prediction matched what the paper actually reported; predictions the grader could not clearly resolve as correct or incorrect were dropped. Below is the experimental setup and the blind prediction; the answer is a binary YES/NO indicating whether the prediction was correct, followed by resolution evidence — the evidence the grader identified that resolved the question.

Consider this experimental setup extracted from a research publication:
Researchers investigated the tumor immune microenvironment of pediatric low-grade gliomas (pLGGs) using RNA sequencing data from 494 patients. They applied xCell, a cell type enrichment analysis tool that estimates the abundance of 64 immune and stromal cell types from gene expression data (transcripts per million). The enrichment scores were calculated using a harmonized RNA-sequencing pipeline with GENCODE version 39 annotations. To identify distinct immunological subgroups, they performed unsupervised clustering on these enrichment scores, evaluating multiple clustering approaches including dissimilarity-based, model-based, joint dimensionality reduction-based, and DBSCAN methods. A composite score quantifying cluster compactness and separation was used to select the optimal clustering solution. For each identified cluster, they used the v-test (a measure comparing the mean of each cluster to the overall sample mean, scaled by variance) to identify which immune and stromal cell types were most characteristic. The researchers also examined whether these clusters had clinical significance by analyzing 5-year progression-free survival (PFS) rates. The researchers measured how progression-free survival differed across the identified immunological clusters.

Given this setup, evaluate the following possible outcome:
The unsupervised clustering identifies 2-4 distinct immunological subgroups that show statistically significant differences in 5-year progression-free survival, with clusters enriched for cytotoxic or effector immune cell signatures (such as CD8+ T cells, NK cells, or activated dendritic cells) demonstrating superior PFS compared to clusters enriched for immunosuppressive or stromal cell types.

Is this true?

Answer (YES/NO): NO